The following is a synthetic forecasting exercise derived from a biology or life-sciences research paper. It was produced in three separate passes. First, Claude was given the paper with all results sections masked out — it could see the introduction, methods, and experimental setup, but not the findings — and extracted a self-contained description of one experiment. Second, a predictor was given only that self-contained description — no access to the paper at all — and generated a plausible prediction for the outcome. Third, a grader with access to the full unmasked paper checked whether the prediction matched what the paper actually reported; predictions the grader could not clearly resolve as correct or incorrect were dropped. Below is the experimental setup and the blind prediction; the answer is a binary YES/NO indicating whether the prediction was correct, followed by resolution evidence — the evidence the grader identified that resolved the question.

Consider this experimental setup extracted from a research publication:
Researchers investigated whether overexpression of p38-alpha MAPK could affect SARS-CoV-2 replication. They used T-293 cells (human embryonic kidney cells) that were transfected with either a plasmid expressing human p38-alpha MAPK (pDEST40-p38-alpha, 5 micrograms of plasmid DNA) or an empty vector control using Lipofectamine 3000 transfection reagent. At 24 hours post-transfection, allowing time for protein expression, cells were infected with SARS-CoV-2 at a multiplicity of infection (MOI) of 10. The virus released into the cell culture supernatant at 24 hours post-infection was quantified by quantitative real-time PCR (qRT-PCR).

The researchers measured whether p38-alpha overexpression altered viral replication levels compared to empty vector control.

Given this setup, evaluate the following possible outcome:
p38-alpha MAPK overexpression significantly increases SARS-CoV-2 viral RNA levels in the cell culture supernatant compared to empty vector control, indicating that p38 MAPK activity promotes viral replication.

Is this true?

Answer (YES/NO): YES